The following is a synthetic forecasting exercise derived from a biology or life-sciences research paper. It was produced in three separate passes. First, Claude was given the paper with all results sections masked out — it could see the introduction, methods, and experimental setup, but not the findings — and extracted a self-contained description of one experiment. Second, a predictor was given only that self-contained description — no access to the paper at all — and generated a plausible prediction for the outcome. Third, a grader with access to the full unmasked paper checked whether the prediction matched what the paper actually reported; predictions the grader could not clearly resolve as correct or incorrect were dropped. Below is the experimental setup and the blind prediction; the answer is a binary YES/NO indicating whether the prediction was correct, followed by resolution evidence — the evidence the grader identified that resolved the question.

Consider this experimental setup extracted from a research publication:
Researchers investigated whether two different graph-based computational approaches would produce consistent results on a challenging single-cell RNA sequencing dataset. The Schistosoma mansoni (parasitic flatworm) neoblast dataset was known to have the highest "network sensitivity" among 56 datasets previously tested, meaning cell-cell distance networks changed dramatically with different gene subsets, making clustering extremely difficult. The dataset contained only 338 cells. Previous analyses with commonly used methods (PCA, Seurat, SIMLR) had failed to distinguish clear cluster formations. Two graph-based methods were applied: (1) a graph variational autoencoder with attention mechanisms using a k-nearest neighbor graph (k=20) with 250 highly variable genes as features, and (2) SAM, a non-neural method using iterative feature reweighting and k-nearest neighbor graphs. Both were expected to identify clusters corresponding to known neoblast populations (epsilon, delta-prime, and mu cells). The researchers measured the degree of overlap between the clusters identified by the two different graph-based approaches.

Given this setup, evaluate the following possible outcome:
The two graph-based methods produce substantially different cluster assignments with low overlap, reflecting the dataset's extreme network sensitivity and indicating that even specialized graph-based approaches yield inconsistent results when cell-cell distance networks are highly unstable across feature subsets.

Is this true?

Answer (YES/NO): NO